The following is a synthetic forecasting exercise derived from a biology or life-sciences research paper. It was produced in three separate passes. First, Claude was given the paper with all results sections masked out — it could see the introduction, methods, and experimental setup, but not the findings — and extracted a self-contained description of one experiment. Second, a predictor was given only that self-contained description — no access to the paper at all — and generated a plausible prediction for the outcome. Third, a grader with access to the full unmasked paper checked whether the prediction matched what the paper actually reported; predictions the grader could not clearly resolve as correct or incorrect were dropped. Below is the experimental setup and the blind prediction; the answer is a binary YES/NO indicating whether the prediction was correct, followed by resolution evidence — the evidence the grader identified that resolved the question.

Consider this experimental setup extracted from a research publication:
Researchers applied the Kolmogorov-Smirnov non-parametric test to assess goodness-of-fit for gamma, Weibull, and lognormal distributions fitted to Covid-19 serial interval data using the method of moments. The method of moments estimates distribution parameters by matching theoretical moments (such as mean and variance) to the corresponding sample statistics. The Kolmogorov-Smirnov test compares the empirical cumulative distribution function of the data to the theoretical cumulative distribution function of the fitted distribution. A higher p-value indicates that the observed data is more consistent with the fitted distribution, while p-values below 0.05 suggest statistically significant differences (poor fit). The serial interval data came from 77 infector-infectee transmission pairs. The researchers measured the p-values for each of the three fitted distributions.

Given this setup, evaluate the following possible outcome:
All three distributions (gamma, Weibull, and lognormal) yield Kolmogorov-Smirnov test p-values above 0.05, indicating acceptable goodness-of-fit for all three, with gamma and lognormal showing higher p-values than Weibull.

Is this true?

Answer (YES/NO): NO